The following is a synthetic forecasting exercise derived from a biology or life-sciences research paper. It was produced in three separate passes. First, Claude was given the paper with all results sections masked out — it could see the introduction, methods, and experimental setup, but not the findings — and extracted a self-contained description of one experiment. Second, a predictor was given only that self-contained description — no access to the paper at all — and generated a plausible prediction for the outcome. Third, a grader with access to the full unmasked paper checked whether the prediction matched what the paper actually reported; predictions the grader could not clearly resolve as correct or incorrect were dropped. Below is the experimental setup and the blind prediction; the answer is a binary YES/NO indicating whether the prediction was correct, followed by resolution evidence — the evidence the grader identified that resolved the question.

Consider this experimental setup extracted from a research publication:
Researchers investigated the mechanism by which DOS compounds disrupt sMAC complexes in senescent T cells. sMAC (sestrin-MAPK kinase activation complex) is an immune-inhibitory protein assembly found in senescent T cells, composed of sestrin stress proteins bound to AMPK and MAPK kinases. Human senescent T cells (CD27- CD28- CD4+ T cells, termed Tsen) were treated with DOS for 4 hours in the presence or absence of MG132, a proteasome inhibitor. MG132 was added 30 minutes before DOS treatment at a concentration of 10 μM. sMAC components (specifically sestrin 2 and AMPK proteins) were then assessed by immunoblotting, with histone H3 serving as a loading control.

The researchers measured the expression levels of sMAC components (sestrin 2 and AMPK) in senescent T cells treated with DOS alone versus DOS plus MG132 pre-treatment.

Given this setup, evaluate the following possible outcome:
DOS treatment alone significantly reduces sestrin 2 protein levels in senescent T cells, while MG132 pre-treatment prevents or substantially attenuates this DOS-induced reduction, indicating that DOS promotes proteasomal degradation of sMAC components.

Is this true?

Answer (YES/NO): YES